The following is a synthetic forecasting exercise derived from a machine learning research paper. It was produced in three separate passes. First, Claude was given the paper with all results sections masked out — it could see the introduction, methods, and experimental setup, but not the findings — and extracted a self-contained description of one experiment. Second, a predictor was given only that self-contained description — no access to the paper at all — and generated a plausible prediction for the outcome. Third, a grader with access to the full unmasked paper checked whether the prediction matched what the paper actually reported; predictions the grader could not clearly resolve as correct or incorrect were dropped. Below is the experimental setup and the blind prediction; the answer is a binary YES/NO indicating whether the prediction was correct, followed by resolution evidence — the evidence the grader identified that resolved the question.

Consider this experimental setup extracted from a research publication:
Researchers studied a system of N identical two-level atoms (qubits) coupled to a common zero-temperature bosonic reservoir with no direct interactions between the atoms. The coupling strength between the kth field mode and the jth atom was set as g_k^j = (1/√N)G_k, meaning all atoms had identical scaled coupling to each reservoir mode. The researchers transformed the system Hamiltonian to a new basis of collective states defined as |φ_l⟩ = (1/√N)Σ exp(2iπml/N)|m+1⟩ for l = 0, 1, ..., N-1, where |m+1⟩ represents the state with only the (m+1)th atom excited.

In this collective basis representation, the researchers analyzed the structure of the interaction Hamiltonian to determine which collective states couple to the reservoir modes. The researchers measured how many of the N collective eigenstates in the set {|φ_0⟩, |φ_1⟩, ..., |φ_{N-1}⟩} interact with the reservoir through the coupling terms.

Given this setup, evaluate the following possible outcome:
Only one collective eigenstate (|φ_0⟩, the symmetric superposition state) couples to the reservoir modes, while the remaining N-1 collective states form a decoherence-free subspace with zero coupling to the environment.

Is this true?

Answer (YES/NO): YES